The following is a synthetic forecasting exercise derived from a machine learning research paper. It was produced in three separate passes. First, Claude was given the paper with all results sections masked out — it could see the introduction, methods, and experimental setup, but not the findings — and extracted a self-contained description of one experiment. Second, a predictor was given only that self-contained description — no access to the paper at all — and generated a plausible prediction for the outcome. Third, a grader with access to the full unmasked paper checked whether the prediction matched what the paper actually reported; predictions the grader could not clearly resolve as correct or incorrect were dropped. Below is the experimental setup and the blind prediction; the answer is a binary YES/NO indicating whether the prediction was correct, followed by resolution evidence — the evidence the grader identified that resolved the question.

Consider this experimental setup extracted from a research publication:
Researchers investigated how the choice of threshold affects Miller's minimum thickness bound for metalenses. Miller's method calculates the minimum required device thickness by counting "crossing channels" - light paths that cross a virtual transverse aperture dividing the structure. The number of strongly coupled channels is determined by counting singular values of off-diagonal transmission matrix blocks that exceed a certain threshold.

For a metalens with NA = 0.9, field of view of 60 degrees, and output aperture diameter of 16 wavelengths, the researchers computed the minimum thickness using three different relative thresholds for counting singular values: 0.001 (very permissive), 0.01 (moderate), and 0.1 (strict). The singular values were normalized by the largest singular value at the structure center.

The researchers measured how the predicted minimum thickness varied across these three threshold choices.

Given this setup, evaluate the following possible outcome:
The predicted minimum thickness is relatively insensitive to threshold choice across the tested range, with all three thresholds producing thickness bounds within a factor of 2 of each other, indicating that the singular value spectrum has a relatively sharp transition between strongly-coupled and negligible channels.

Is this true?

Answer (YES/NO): NO